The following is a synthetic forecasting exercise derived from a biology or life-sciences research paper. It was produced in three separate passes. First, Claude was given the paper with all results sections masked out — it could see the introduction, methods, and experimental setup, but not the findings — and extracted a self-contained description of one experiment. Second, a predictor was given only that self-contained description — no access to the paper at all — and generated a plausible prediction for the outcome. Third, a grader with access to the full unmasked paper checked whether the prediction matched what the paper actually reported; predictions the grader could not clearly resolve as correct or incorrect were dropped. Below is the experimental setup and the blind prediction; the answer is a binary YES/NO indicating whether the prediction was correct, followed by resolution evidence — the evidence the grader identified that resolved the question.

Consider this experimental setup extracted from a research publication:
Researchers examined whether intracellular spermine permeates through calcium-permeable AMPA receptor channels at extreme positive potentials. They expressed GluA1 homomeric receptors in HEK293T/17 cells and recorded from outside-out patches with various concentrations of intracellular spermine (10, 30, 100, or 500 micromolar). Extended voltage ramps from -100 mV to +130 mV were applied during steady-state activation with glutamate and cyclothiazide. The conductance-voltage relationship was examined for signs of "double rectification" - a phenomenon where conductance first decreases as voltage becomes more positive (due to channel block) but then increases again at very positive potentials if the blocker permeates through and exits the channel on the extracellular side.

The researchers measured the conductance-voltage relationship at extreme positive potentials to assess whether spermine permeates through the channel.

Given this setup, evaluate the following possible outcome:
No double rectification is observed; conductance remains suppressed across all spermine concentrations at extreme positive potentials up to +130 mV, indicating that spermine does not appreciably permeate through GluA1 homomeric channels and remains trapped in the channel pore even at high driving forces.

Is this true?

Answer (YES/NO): NO